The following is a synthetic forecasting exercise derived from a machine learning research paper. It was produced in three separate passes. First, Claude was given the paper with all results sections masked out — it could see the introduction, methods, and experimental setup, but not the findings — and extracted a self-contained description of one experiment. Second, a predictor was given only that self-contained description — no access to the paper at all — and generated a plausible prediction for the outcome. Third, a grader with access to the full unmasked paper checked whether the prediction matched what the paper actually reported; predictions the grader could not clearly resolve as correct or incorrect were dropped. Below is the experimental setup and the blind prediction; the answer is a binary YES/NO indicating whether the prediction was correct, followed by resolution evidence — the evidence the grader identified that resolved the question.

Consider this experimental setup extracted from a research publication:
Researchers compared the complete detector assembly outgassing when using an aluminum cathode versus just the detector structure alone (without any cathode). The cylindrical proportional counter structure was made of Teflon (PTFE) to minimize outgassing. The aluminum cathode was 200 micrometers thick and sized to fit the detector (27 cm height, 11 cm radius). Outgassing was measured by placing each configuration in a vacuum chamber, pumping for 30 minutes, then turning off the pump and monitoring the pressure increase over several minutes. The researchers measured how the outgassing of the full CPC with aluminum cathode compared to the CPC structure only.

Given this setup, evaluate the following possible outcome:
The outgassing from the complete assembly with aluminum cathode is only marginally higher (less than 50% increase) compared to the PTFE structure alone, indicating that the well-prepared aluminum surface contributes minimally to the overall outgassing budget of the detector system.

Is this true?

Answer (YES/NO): NO